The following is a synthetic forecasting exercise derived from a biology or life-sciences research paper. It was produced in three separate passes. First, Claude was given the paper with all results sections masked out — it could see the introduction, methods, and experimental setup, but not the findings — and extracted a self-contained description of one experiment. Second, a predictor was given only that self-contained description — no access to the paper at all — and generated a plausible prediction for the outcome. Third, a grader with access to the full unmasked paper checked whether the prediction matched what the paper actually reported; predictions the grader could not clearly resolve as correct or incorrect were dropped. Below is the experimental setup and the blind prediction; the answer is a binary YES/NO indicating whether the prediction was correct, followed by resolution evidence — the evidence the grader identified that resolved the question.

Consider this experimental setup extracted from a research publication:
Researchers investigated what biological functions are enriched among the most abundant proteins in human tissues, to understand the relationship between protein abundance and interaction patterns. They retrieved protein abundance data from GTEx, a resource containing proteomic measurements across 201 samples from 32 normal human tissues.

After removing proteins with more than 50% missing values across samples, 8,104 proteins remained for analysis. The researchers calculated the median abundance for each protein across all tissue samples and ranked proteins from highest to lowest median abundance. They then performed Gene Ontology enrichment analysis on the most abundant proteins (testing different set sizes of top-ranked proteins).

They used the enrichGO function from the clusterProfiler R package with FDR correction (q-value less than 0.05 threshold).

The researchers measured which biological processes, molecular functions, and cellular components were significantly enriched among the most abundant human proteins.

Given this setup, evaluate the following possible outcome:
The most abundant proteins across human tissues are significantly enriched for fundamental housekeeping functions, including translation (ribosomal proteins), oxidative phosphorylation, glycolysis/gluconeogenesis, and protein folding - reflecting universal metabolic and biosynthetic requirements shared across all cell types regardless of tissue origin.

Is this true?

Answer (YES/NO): NO